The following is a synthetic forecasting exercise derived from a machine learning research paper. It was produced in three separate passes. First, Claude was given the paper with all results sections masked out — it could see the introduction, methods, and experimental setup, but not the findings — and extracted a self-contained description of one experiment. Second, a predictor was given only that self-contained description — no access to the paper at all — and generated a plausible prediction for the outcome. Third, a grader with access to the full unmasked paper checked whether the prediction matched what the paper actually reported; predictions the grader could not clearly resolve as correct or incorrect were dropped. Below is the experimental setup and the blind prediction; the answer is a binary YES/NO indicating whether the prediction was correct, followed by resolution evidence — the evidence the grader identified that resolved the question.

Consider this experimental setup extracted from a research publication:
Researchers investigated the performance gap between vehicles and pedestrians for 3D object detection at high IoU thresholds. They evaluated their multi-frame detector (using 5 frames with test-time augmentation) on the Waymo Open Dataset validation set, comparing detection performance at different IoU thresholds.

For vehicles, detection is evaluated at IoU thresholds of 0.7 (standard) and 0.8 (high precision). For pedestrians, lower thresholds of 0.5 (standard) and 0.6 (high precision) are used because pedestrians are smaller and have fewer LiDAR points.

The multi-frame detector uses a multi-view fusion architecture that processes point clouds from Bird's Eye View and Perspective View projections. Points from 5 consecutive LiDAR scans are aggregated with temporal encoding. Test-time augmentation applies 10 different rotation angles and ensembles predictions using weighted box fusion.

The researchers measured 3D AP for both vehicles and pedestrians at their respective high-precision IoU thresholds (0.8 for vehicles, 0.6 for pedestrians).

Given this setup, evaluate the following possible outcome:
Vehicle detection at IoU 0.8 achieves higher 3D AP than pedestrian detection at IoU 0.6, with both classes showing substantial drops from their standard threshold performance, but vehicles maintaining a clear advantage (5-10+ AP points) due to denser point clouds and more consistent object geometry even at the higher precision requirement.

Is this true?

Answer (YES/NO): NO